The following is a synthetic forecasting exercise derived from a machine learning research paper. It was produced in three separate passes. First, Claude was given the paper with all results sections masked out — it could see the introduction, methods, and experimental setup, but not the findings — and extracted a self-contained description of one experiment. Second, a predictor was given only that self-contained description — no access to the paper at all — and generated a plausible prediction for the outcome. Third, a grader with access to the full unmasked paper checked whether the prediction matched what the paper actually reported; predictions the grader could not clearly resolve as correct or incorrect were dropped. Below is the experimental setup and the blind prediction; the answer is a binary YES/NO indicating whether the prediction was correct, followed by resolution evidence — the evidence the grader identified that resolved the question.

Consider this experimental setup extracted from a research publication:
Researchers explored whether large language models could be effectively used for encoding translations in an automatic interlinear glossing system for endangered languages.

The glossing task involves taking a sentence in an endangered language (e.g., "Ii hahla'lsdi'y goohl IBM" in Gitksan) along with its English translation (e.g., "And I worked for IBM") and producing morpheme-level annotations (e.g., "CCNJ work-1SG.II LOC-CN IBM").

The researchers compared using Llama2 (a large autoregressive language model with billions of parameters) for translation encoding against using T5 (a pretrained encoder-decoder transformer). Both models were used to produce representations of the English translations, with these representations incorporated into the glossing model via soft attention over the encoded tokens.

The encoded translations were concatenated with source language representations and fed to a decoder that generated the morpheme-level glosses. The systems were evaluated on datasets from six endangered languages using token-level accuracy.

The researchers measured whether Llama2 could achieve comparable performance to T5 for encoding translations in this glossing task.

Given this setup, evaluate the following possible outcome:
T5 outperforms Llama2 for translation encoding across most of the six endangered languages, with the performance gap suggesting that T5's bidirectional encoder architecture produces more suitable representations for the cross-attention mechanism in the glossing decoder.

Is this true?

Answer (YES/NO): NO